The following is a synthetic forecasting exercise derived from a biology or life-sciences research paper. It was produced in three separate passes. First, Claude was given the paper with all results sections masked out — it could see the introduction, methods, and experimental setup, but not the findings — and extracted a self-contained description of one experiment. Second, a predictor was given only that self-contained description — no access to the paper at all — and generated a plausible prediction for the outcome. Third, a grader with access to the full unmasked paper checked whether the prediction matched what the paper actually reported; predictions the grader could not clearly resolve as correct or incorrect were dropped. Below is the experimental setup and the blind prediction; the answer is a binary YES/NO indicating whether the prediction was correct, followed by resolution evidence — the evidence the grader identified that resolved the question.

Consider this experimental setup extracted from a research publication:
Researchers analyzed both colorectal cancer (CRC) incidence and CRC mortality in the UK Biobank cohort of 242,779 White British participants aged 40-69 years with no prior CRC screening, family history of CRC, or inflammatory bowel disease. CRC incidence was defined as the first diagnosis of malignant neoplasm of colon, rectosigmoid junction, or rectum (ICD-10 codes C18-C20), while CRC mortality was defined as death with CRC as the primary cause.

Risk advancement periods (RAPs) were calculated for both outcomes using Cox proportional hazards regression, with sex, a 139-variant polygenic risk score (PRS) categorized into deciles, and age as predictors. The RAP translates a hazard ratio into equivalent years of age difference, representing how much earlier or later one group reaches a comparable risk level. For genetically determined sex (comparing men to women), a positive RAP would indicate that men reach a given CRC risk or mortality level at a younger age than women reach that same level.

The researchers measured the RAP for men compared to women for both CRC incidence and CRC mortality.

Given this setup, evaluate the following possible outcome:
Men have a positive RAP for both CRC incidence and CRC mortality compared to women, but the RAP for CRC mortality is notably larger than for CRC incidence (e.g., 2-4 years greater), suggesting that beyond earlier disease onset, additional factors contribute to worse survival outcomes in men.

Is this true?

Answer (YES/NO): NO